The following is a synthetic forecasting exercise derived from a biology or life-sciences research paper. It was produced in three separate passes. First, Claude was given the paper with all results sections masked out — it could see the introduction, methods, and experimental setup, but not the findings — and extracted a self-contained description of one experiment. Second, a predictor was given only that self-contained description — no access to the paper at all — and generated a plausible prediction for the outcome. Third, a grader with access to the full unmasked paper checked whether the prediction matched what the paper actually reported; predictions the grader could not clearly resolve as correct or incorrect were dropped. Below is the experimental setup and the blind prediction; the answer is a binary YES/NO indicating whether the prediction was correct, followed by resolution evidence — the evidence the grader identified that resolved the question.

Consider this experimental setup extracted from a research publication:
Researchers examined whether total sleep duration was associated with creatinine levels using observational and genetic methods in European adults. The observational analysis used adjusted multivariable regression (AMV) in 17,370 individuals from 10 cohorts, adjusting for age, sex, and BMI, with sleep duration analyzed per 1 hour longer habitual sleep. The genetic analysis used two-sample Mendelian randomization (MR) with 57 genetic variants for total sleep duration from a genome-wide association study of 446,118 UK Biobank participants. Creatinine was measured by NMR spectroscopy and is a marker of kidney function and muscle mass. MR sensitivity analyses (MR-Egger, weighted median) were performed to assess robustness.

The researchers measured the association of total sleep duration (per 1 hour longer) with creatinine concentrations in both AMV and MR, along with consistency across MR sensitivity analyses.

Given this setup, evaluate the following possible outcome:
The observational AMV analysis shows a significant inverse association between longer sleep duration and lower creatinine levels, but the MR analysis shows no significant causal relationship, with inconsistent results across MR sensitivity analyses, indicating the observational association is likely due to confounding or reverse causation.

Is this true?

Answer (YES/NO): NO